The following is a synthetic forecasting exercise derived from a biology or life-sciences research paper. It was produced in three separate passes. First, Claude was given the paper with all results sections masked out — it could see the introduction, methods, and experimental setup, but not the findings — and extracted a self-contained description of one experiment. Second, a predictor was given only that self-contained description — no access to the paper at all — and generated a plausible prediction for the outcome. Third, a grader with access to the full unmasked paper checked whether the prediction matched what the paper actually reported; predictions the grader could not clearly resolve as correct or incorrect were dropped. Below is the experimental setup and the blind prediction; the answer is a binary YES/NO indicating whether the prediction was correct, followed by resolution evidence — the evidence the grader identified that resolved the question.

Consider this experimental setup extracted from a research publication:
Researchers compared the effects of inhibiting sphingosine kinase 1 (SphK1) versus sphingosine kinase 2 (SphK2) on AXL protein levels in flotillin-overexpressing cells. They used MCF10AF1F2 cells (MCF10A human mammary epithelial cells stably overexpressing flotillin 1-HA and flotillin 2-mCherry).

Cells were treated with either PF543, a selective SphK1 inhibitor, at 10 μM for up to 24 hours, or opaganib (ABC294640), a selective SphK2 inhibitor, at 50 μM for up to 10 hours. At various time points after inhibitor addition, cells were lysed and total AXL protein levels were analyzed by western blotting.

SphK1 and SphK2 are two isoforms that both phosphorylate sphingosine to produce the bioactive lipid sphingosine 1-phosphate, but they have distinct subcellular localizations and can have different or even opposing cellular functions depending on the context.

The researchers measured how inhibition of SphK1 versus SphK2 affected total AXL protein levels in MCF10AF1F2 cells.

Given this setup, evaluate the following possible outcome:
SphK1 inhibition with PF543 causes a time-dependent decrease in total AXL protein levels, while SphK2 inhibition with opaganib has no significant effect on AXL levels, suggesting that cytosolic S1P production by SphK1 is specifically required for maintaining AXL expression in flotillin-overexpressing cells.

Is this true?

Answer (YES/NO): NO